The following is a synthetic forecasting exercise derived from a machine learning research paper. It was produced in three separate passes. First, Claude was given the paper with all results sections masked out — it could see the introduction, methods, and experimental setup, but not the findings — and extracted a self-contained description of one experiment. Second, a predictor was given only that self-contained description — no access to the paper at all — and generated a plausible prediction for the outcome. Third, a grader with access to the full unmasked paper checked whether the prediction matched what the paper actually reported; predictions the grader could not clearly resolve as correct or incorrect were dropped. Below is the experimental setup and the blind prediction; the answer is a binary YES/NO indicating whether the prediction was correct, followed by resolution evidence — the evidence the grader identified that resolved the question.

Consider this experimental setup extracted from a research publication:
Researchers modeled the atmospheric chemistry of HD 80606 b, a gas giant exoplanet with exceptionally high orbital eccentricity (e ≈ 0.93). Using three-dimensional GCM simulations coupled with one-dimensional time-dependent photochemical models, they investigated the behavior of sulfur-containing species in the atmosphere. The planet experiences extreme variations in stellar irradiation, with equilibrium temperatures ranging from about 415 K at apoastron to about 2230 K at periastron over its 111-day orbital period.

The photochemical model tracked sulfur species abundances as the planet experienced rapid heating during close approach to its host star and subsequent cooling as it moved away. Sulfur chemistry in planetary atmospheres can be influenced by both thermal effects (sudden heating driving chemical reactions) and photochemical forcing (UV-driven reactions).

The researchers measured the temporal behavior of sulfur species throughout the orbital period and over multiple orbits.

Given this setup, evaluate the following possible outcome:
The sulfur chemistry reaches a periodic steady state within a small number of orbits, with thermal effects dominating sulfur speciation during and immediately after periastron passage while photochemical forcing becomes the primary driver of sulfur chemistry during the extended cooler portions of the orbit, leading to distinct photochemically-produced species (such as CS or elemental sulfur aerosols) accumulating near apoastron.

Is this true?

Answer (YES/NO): NO